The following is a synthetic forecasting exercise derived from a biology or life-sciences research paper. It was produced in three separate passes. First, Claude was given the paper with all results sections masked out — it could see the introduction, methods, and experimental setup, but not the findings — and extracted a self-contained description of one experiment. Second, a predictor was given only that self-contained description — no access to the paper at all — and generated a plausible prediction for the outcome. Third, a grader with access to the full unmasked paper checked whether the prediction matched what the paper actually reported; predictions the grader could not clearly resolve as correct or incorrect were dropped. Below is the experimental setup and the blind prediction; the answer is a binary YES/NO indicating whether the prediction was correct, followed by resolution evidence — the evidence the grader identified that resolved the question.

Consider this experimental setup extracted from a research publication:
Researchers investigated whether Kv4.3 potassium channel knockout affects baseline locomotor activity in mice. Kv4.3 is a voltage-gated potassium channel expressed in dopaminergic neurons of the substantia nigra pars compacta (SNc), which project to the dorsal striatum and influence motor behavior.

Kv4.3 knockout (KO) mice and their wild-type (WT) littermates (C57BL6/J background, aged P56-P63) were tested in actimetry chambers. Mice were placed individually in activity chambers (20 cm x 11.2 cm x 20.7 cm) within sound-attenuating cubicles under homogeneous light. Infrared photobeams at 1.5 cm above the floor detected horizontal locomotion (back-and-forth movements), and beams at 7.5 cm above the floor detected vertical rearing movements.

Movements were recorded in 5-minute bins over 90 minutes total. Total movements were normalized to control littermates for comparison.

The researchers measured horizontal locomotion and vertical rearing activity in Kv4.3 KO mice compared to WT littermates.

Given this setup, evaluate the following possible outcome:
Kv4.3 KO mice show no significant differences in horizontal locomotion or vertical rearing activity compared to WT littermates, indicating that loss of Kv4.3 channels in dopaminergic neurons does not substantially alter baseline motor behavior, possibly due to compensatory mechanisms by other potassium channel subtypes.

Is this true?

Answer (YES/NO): YES